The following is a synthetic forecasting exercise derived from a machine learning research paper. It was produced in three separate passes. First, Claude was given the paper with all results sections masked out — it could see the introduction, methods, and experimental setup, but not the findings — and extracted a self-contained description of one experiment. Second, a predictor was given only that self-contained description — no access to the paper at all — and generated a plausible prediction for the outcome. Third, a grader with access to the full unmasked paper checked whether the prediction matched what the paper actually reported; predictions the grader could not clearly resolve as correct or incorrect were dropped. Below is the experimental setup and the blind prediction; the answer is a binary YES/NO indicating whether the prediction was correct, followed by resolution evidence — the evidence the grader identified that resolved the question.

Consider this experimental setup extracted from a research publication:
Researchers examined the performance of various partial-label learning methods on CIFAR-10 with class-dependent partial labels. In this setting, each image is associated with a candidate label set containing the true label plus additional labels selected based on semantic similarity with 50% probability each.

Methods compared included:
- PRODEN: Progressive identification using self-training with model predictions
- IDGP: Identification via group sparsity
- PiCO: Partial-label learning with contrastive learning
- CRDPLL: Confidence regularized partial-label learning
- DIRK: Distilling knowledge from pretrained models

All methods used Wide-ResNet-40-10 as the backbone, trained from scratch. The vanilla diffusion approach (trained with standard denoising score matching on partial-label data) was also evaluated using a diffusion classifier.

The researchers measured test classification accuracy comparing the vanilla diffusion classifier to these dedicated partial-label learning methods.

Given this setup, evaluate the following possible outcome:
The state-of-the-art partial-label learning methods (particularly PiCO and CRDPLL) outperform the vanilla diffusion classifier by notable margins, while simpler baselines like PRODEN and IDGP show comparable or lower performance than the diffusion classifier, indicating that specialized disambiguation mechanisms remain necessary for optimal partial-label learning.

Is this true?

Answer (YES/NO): NO